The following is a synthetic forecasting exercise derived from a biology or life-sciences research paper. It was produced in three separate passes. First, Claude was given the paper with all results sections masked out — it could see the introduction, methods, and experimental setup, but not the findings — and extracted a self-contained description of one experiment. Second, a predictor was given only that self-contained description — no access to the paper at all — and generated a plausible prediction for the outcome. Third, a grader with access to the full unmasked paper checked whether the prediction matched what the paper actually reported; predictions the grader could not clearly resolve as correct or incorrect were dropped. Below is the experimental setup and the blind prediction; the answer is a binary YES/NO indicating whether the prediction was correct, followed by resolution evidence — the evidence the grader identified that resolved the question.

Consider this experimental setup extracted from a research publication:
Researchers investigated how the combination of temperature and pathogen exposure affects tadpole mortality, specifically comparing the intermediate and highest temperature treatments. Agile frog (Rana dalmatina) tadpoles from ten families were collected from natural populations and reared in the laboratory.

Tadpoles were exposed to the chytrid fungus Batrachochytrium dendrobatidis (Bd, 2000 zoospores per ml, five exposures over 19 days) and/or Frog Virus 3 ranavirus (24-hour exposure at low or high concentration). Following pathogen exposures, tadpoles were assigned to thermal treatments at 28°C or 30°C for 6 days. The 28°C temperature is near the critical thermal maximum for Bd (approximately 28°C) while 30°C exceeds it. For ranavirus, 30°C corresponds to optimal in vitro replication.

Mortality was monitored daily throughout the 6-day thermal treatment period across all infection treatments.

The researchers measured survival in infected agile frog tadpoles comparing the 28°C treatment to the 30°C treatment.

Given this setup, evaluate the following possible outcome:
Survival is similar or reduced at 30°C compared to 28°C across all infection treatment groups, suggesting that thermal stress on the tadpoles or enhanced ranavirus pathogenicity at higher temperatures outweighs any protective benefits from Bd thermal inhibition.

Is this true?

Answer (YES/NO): NO